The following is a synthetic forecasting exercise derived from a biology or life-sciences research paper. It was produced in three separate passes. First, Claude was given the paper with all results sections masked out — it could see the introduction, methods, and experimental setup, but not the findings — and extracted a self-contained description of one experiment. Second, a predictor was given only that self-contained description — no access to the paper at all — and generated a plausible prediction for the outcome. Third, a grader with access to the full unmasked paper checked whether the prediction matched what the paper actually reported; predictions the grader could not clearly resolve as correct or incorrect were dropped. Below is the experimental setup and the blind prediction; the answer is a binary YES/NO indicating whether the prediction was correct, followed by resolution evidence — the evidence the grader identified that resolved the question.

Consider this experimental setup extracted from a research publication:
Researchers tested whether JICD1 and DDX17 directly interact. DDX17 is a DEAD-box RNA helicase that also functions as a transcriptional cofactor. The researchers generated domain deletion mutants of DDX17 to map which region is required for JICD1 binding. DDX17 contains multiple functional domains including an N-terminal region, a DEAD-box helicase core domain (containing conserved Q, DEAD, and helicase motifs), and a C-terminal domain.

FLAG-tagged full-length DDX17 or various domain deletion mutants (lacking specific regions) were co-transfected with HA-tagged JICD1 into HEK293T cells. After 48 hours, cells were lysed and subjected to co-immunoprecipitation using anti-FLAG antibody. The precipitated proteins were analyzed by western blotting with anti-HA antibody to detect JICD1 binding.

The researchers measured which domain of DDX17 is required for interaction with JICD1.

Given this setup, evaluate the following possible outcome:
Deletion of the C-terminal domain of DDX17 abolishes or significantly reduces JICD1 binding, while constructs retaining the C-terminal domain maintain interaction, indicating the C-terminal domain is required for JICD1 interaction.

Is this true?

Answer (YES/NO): YES